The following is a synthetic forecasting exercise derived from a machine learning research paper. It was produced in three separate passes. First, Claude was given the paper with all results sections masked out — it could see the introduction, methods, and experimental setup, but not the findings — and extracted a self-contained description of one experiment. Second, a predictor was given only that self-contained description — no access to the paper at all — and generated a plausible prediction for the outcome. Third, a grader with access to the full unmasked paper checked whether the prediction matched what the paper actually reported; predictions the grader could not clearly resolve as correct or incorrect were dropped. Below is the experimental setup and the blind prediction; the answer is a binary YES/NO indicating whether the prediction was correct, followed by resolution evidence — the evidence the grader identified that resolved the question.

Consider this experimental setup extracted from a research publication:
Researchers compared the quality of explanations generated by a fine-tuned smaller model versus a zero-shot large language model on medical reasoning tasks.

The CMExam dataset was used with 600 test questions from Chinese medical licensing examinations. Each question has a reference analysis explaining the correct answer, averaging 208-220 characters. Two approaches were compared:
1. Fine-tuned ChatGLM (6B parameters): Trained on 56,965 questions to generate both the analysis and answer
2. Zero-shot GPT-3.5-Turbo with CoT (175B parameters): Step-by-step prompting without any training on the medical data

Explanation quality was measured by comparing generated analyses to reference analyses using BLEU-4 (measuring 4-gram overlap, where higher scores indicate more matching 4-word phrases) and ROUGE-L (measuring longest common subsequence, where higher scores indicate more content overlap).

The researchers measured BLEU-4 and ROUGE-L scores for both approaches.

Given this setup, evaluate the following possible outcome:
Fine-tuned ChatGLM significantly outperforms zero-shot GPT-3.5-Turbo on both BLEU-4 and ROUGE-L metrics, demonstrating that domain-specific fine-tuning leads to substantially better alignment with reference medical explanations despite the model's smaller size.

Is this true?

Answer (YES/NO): YES